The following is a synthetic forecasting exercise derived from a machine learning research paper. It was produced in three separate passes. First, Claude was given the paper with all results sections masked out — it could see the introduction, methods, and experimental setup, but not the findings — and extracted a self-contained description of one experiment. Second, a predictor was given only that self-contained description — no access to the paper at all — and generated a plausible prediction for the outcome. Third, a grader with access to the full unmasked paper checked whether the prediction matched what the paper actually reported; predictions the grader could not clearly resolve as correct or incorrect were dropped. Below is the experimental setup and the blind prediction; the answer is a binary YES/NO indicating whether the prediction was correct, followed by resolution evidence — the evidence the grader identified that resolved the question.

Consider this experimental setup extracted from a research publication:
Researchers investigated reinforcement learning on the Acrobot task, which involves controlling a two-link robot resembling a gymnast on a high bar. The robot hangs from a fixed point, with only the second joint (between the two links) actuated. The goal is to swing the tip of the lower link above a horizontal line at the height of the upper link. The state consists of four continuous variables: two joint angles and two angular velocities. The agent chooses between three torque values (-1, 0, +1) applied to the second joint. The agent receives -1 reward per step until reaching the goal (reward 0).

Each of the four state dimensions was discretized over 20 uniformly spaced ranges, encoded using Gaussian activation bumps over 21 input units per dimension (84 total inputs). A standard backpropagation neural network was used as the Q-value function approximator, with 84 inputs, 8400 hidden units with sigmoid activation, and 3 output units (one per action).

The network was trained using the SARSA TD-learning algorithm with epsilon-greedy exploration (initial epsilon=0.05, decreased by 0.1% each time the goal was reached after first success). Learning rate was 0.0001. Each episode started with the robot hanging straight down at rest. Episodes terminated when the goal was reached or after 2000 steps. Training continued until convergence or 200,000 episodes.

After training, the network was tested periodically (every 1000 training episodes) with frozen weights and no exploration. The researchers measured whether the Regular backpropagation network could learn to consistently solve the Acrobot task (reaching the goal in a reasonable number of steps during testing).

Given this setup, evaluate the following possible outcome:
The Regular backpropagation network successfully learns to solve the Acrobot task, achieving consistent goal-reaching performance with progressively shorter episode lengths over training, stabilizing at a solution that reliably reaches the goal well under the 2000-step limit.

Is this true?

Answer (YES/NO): NO